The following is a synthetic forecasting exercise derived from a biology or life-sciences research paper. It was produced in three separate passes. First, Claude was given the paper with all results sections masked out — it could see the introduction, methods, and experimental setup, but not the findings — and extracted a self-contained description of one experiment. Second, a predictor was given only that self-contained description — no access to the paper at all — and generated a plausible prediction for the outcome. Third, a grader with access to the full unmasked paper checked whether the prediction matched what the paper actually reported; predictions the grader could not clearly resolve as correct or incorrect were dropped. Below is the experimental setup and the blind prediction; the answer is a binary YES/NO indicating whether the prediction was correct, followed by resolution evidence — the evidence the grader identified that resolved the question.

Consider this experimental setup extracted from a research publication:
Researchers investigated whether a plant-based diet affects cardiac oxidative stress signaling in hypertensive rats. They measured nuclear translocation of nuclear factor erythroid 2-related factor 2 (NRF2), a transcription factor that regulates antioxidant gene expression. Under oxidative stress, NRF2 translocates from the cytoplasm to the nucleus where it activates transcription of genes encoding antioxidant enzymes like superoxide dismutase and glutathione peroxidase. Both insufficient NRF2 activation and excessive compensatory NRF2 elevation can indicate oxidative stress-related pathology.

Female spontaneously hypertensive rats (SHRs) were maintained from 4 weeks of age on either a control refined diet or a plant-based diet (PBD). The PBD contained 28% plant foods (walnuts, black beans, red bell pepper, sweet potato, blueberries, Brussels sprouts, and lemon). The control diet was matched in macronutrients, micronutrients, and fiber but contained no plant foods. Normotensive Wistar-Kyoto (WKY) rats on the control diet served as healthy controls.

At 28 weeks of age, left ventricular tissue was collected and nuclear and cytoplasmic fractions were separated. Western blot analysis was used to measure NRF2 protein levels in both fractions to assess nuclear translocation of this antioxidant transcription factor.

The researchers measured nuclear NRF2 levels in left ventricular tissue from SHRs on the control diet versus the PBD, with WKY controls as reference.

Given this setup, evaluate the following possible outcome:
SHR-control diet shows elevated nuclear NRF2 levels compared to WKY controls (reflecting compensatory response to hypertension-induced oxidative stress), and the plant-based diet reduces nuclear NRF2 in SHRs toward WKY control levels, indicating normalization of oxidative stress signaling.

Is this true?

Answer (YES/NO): NO